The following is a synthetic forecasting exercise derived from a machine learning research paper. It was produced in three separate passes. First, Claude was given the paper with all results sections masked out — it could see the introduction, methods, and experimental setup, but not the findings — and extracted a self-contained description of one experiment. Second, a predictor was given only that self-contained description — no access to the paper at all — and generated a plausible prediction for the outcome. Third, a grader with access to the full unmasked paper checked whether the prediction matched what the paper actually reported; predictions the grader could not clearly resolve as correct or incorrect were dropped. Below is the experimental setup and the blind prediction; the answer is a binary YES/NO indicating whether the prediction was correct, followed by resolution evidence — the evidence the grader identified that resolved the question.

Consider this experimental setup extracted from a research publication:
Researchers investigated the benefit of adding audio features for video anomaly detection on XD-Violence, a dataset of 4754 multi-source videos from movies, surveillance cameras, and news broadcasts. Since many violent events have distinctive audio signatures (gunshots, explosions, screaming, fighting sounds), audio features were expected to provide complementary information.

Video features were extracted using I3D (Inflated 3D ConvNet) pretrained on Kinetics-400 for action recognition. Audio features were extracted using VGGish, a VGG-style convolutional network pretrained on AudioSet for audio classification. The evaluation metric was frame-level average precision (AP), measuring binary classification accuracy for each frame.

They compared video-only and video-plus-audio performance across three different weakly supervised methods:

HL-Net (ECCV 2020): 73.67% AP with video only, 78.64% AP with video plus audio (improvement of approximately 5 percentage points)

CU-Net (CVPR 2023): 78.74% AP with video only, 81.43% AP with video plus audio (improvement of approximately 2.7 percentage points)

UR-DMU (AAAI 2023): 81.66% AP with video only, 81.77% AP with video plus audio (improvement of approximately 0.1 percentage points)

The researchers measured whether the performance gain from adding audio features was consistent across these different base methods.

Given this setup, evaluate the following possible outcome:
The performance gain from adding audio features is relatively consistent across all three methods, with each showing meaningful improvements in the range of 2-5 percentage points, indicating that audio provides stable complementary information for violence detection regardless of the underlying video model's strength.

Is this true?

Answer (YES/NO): NO